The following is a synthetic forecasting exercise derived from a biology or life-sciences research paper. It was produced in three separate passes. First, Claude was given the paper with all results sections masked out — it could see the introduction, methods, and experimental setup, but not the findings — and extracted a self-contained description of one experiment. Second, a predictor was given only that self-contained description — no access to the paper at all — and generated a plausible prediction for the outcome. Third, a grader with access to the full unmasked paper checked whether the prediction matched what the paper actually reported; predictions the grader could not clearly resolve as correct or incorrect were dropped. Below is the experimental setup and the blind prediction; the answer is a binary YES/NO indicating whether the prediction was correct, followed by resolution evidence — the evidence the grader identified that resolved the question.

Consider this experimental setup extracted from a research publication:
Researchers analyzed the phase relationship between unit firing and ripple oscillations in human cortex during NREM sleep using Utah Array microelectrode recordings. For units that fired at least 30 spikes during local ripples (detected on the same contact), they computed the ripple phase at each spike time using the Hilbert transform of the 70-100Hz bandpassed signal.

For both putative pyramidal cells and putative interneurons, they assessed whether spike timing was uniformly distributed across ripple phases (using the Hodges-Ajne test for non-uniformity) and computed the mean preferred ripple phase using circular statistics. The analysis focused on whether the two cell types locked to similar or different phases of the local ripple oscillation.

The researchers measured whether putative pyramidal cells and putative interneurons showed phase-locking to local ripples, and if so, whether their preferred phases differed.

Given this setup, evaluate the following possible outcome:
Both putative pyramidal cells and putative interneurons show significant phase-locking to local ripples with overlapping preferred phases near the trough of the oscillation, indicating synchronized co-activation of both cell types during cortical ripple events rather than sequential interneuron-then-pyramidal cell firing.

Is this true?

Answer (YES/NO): NO